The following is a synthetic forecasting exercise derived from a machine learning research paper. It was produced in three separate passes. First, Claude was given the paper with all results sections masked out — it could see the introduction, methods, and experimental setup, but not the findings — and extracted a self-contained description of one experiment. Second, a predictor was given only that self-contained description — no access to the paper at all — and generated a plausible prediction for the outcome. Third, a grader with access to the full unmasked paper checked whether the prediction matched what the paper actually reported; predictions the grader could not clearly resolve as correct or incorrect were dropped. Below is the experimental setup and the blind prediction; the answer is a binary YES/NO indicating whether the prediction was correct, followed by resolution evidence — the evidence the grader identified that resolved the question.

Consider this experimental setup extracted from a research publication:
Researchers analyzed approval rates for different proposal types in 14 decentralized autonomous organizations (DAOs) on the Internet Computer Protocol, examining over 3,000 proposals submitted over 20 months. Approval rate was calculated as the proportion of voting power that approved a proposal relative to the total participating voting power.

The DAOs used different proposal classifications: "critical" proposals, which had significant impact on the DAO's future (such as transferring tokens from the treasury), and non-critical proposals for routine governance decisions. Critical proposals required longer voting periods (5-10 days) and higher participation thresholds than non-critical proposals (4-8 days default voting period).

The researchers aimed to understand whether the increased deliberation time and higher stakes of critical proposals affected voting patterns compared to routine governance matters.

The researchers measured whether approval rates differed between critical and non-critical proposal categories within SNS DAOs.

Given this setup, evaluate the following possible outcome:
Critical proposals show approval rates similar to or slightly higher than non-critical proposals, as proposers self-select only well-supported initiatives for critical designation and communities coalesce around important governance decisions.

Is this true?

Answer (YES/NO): NO